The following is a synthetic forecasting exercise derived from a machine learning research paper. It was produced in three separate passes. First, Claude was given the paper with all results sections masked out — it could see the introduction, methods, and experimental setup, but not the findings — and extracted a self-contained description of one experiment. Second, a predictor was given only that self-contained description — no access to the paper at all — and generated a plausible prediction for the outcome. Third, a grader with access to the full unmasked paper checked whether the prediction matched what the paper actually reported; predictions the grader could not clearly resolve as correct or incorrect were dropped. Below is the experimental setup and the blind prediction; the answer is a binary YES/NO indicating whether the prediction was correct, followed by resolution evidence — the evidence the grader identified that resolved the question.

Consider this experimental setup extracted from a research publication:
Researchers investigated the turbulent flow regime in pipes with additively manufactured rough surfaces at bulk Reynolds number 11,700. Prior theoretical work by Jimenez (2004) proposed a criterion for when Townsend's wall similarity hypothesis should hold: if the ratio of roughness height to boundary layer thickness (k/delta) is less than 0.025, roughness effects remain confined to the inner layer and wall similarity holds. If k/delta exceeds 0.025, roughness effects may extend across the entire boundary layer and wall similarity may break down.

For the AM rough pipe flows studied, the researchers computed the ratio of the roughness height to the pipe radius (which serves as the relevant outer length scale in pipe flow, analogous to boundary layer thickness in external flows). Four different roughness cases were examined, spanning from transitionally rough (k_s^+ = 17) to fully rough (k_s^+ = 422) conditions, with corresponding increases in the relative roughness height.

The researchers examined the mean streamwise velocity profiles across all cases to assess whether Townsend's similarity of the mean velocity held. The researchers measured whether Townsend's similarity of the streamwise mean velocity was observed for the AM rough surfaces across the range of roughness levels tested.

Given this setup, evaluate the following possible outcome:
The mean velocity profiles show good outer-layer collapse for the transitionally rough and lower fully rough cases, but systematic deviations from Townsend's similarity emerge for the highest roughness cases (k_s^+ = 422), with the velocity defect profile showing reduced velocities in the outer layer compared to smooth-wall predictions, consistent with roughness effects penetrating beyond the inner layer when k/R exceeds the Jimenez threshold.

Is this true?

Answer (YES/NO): NO